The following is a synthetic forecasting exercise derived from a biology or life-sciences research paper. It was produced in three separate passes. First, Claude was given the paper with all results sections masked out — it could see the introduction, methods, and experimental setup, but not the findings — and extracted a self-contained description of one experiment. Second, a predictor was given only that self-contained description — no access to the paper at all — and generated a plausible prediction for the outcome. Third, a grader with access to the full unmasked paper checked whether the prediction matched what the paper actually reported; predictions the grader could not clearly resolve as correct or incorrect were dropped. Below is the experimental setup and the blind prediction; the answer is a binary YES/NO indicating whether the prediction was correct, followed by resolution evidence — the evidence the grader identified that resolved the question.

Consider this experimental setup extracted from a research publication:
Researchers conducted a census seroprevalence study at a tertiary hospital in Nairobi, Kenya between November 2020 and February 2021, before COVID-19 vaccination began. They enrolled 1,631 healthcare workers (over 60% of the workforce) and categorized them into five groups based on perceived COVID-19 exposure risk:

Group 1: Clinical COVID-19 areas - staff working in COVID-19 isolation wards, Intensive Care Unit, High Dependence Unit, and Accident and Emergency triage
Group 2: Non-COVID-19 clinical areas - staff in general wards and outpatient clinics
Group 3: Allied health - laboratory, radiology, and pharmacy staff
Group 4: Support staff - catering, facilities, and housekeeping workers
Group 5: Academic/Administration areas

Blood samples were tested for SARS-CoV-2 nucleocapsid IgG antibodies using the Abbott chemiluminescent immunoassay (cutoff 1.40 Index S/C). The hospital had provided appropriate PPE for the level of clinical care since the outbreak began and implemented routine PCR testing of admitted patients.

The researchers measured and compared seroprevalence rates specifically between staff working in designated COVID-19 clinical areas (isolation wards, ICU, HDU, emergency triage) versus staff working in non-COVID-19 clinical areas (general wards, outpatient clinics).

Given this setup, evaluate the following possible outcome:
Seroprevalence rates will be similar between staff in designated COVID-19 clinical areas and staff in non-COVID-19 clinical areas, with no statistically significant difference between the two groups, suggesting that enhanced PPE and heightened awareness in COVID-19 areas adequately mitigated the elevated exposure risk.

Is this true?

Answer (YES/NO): YES